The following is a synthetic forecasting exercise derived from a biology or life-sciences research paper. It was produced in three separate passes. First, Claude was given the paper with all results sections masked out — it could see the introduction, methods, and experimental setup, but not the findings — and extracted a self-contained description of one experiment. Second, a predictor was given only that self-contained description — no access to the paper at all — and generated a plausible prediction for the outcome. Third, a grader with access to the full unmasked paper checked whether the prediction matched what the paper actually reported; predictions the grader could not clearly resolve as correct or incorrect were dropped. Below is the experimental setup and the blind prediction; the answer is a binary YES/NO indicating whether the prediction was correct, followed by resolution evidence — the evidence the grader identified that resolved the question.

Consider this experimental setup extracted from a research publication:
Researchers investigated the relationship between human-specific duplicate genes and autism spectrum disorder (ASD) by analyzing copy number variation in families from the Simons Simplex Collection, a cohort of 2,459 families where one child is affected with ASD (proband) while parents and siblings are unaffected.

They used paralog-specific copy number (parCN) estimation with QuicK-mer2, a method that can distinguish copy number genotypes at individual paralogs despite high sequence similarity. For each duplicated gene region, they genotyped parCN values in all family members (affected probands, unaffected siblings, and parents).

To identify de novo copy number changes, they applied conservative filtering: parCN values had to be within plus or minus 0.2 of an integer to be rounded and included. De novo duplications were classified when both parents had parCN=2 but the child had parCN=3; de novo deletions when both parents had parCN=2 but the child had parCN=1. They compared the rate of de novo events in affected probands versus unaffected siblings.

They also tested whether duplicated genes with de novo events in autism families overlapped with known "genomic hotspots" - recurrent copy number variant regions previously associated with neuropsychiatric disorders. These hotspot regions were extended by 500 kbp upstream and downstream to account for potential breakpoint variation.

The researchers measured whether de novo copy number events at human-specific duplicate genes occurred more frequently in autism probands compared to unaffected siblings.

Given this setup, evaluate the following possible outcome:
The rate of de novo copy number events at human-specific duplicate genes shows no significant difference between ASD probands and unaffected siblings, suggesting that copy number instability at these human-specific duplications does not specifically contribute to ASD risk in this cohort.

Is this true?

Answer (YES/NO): NO